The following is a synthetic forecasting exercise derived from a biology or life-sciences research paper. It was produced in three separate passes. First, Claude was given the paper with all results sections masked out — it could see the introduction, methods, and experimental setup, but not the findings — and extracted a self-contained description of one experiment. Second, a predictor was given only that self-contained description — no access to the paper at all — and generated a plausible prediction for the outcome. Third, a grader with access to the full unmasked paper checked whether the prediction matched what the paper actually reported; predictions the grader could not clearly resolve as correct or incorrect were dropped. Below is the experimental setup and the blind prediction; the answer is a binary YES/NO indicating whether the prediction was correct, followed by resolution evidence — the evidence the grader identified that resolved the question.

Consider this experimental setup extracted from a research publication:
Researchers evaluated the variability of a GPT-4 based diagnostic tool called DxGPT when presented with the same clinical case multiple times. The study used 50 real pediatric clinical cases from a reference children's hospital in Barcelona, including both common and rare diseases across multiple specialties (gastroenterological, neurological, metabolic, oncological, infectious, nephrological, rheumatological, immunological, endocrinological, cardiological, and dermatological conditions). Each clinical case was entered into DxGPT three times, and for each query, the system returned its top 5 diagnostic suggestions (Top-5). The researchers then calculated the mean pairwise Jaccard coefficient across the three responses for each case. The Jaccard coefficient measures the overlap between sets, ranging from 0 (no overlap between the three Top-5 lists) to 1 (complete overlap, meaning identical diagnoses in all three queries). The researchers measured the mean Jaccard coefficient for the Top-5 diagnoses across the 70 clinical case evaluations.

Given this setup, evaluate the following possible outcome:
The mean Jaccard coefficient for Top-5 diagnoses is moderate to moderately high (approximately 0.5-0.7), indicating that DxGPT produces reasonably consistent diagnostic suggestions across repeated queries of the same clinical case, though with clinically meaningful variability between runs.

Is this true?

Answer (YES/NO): YES